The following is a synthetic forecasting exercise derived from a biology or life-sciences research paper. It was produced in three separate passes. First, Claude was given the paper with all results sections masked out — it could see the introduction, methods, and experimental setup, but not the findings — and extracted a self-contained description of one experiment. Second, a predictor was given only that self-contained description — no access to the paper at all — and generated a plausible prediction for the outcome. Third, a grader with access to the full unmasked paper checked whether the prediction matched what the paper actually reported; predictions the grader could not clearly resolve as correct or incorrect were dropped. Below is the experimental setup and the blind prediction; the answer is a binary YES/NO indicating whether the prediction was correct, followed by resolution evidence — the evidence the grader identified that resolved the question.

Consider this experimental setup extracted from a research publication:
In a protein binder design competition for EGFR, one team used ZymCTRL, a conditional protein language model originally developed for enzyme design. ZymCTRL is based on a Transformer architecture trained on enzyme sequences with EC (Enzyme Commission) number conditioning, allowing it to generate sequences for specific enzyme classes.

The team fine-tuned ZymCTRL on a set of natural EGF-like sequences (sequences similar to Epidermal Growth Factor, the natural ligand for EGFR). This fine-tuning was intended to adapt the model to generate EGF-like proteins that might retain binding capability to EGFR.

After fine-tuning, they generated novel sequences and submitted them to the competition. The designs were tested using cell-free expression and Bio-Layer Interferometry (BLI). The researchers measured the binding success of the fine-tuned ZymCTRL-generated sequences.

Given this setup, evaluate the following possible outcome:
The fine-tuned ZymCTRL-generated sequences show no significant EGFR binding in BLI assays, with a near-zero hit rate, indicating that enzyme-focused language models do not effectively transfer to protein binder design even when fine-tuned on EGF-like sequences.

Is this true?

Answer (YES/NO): NO